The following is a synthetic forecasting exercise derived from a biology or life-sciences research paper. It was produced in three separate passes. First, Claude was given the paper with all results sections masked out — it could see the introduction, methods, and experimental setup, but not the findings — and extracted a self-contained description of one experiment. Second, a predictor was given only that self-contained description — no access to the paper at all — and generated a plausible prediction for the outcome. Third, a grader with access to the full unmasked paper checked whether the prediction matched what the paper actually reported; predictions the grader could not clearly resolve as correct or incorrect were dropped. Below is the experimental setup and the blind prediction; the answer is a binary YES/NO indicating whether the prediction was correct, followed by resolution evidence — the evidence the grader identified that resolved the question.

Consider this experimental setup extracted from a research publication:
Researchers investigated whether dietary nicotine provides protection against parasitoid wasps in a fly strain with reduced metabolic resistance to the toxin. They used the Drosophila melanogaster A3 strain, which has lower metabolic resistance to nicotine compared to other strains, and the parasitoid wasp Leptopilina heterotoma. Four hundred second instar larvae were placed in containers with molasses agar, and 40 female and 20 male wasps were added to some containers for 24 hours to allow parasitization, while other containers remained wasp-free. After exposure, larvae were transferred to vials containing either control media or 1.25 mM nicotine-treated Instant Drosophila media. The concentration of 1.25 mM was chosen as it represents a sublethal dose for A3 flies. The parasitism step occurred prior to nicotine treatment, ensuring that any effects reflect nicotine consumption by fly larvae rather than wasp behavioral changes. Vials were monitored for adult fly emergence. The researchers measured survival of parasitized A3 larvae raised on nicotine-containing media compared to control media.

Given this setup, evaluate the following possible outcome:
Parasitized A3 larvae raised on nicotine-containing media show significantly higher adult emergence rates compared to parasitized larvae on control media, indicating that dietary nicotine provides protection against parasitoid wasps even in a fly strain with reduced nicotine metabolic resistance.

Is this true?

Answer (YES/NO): NO